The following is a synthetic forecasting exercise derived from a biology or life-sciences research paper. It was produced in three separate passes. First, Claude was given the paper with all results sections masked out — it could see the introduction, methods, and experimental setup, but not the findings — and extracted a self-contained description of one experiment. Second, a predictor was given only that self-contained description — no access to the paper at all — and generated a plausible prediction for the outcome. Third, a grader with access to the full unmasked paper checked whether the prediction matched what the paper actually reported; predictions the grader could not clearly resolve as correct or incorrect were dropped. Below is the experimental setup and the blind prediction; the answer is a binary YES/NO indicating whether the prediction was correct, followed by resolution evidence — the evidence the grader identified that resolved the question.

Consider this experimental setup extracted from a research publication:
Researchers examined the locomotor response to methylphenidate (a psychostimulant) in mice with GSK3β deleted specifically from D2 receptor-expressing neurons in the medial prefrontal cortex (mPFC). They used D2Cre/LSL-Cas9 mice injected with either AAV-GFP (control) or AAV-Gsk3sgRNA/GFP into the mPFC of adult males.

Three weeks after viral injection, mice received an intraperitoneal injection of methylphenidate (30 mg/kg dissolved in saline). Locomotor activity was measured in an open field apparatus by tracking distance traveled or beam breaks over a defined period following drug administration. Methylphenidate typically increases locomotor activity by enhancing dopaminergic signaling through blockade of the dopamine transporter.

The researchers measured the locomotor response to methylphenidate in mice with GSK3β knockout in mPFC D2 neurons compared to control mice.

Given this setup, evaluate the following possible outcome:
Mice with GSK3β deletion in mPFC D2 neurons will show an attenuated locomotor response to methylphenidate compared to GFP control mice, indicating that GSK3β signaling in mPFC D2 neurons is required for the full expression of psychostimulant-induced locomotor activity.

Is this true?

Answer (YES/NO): NO